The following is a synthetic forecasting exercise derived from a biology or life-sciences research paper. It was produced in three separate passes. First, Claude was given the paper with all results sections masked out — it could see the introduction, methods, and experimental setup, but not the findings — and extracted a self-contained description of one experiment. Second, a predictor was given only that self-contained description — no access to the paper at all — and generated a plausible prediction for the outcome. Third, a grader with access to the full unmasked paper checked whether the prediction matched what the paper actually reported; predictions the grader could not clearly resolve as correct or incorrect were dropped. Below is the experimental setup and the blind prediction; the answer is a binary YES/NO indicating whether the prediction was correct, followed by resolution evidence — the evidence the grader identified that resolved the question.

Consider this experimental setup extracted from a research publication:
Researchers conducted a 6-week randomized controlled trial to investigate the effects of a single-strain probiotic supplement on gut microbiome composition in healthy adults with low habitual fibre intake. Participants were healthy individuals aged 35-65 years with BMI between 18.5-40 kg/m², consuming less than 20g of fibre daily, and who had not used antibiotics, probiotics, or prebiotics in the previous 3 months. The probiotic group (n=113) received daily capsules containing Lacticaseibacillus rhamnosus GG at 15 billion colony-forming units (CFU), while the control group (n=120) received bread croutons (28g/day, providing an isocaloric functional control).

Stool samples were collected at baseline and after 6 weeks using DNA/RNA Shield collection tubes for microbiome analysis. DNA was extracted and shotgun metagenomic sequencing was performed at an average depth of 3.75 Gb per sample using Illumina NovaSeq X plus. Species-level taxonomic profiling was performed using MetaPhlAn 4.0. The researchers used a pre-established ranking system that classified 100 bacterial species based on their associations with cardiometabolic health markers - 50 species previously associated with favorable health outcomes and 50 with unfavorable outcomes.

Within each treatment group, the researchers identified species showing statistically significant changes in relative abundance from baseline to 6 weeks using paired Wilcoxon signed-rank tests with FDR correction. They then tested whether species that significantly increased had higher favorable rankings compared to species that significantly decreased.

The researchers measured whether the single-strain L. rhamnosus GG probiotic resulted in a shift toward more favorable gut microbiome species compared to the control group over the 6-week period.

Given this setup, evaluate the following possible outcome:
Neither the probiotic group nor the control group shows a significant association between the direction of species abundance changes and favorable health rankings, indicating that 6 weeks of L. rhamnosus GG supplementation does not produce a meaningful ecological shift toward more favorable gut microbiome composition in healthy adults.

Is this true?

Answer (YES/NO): YES